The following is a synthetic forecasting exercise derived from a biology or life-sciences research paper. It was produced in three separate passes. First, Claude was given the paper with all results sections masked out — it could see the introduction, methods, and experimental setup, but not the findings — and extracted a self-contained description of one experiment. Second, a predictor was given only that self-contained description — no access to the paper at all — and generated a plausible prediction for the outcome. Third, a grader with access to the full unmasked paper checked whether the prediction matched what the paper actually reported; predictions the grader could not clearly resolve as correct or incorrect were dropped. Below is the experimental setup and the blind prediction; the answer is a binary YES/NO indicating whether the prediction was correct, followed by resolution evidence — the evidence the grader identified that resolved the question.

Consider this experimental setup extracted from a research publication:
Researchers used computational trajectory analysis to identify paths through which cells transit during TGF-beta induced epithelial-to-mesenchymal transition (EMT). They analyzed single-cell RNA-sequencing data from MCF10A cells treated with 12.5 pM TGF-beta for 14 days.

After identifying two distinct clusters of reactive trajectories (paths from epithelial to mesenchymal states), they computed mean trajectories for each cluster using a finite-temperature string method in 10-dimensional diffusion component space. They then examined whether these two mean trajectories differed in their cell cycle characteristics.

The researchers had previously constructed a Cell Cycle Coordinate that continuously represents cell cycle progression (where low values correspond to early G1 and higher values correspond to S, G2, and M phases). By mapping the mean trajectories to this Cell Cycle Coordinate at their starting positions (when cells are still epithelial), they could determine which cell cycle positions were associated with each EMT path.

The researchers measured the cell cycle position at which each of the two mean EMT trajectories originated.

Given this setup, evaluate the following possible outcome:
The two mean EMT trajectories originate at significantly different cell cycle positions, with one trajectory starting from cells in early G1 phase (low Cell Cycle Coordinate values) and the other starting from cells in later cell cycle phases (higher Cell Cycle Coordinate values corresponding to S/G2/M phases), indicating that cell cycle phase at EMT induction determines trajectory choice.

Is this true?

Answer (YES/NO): YES